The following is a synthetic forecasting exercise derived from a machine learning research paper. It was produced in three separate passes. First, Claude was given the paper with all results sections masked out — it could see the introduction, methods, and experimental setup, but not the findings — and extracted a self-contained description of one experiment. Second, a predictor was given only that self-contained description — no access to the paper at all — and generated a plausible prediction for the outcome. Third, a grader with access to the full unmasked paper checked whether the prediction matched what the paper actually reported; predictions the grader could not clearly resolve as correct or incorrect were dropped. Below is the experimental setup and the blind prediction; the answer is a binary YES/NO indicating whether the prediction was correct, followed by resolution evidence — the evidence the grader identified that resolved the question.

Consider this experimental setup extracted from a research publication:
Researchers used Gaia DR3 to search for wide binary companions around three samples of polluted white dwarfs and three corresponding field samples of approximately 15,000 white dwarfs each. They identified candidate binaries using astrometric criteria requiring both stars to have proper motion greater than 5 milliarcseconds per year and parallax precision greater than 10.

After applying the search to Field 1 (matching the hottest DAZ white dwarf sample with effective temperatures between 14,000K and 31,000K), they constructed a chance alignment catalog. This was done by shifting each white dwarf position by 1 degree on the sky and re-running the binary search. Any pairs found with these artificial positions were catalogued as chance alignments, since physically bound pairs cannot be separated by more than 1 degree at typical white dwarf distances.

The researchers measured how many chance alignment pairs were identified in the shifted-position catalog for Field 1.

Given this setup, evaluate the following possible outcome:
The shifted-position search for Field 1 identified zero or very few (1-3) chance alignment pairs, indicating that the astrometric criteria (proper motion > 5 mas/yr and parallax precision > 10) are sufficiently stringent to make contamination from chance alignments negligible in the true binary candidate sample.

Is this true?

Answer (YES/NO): NO